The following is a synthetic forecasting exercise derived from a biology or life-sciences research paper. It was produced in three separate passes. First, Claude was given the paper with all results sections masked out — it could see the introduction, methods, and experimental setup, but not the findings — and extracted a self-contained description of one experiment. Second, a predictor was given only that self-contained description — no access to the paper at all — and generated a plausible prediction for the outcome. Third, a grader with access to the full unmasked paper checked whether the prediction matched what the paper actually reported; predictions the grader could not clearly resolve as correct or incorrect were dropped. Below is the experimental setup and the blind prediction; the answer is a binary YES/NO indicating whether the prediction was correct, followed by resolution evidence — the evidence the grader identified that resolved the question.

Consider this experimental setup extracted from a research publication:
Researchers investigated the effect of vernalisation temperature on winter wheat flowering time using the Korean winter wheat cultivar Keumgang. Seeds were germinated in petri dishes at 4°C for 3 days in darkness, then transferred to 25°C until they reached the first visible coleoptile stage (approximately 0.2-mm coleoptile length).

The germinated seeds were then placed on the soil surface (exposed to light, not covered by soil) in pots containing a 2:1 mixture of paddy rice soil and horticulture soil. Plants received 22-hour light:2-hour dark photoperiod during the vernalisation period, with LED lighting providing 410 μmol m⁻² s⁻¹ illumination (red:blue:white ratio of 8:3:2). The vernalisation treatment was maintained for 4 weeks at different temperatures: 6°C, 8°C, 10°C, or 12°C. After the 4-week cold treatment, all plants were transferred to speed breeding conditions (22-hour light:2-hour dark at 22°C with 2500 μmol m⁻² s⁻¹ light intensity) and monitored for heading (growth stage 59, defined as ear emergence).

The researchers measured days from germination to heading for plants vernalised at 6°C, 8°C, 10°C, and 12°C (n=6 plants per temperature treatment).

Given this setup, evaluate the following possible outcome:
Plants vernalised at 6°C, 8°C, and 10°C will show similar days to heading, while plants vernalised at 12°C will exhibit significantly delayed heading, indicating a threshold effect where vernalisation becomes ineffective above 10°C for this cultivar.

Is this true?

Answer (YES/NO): NO